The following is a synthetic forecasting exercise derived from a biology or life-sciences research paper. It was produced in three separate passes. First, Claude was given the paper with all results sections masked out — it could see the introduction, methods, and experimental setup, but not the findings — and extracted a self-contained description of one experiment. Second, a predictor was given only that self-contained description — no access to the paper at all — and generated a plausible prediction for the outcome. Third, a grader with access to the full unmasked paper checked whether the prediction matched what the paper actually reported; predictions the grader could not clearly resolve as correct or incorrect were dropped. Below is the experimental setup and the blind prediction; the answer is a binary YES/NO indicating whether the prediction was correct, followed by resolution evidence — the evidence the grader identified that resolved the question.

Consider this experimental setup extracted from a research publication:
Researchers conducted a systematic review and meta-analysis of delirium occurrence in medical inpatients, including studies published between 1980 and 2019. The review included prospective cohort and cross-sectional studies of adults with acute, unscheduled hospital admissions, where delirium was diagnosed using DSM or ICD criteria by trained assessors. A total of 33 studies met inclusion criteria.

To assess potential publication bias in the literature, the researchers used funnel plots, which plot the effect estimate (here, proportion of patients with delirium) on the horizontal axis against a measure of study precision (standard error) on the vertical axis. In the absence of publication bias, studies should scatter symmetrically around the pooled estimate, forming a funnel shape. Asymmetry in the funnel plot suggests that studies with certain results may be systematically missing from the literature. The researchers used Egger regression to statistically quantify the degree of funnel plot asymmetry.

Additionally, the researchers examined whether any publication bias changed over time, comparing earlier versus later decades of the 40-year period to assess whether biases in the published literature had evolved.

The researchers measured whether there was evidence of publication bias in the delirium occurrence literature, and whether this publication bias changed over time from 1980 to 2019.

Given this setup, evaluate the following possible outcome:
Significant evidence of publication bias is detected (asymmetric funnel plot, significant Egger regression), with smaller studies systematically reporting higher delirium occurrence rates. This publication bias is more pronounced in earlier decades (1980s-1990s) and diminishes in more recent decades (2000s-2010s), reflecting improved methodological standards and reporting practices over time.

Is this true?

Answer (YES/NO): NO